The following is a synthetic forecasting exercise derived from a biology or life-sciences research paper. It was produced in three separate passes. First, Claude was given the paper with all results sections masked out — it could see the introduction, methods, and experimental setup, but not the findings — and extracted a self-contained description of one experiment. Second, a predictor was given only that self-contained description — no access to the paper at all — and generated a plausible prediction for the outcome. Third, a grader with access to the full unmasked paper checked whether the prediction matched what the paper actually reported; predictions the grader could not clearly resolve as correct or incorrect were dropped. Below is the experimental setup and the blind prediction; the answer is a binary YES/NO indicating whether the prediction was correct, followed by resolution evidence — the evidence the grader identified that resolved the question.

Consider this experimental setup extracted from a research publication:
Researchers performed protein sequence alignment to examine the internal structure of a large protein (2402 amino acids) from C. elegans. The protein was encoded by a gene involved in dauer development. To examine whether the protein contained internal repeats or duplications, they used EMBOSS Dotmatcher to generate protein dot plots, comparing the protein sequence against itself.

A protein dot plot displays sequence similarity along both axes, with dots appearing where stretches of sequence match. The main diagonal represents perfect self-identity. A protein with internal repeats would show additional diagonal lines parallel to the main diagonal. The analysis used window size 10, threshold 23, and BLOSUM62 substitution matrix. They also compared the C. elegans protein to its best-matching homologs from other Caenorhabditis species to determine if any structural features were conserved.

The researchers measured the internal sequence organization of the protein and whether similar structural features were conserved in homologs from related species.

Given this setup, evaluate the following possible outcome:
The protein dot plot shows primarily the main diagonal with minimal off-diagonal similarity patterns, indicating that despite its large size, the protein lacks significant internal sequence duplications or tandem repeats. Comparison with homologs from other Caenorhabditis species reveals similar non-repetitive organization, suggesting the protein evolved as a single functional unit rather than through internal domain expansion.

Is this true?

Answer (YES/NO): NO